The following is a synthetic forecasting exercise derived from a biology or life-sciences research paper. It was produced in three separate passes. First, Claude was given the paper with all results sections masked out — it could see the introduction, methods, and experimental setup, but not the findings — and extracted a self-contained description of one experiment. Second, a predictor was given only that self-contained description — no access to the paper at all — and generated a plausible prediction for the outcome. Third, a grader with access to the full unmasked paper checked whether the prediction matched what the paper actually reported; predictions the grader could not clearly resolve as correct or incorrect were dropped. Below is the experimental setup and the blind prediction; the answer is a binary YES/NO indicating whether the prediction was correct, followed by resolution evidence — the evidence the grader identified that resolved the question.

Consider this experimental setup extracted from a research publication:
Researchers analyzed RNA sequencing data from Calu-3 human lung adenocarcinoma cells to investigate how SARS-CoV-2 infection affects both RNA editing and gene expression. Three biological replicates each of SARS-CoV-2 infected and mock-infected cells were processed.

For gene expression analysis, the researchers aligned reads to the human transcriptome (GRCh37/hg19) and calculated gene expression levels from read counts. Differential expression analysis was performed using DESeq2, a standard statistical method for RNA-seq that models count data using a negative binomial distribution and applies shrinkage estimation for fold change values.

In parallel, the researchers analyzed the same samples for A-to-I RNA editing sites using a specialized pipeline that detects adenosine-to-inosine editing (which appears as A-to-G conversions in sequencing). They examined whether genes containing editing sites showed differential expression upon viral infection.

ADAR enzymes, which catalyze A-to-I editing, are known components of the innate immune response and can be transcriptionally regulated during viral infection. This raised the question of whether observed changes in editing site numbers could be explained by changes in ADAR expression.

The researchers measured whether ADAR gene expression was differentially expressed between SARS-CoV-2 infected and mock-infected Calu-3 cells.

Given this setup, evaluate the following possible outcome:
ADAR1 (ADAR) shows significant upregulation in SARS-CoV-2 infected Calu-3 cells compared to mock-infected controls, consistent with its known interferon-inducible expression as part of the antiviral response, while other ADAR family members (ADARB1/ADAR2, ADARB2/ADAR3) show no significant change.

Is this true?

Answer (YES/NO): YES